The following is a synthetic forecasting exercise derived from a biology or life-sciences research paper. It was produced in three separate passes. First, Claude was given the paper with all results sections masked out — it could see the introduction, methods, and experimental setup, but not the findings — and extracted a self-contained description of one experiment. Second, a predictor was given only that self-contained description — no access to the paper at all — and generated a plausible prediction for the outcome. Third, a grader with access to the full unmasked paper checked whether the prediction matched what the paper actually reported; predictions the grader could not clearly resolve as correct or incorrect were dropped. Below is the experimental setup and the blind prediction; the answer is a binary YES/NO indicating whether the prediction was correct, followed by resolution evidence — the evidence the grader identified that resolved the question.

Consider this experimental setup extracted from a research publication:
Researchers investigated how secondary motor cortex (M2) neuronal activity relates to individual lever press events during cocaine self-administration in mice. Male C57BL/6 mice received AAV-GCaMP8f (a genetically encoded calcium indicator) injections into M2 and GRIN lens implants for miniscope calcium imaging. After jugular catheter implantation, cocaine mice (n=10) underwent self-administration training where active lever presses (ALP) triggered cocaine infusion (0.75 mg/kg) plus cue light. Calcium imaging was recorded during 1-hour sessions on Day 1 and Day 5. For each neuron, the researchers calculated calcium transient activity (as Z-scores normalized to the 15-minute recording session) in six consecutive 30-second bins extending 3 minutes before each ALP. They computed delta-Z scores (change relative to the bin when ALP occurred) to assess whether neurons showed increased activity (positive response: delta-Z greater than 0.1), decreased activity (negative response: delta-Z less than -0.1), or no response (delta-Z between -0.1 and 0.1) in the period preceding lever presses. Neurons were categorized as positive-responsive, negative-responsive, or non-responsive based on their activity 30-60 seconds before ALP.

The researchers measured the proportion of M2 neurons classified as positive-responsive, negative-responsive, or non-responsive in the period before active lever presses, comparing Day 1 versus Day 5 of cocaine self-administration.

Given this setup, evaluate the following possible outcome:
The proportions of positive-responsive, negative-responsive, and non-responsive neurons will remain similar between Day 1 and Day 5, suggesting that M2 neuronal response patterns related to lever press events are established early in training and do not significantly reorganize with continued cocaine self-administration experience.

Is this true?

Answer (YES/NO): YES